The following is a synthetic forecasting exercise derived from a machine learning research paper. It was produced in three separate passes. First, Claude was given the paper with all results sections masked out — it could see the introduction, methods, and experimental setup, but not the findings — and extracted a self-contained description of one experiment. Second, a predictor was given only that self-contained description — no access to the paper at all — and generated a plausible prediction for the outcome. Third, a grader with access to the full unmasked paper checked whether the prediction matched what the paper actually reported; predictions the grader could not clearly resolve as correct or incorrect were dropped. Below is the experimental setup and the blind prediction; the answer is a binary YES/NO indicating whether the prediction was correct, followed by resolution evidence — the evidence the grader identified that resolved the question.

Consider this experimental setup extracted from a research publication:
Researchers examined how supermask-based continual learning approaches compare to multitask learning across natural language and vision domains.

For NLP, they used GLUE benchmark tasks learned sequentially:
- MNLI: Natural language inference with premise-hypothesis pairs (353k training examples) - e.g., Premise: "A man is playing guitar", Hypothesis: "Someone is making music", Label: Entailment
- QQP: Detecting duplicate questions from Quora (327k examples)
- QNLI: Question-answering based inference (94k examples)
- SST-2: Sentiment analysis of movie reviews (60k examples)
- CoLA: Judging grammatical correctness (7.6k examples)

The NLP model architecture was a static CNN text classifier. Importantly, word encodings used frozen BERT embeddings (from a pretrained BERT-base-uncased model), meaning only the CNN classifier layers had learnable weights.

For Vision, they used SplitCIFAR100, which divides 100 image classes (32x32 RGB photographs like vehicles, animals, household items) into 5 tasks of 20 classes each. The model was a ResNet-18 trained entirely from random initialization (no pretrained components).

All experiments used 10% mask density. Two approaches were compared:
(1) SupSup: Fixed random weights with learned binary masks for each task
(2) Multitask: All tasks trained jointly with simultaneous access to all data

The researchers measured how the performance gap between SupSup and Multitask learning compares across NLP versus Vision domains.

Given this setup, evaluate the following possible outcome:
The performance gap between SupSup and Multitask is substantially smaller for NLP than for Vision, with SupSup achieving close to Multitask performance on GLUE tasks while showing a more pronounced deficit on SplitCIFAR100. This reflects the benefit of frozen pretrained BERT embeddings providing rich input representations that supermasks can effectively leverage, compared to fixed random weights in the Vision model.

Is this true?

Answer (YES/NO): NO